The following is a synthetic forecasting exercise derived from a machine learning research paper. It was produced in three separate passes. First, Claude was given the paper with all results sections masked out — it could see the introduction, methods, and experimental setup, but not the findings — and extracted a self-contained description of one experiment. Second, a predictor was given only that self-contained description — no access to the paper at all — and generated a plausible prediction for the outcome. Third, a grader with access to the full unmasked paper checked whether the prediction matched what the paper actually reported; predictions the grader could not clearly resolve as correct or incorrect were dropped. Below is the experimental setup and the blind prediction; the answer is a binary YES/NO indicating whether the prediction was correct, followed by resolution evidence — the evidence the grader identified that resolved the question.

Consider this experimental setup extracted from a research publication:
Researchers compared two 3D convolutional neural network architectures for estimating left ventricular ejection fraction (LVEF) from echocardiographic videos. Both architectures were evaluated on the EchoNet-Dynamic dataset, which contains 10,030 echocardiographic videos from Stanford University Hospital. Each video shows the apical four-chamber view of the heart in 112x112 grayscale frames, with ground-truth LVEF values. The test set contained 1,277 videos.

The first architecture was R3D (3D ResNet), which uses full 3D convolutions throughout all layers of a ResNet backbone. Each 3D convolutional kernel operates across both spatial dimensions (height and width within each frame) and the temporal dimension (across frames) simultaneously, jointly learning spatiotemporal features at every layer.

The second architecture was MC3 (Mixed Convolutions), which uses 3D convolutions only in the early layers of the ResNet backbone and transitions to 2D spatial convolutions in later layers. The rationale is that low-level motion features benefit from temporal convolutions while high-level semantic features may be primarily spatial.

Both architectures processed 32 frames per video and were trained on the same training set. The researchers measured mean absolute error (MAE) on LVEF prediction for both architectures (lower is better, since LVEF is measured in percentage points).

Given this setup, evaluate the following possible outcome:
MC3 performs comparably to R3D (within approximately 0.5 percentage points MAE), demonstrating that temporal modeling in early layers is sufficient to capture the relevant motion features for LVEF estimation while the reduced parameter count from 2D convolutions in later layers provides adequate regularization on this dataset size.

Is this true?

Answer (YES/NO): NO